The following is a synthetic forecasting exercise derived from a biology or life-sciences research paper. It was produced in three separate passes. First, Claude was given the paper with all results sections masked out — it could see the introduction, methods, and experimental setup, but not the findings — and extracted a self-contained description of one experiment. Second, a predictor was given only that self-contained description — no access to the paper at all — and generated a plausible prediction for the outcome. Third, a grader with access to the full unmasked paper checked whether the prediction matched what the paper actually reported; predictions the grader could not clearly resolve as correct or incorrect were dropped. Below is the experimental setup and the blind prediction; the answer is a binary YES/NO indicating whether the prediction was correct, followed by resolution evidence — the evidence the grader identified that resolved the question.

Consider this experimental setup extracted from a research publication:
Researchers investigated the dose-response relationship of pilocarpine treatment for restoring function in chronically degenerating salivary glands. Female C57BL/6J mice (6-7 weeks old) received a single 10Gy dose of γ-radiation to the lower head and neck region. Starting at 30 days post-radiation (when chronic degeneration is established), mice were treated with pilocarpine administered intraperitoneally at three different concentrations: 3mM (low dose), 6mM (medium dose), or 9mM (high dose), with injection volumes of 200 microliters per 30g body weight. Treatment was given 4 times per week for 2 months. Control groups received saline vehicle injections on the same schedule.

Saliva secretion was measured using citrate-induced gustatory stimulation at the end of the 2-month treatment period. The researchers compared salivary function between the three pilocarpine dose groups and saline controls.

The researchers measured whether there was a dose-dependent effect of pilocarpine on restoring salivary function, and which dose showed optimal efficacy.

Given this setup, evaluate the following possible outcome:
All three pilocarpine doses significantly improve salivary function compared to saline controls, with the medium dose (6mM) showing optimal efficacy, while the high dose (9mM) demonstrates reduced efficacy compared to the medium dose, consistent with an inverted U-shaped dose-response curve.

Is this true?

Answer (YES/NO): NO